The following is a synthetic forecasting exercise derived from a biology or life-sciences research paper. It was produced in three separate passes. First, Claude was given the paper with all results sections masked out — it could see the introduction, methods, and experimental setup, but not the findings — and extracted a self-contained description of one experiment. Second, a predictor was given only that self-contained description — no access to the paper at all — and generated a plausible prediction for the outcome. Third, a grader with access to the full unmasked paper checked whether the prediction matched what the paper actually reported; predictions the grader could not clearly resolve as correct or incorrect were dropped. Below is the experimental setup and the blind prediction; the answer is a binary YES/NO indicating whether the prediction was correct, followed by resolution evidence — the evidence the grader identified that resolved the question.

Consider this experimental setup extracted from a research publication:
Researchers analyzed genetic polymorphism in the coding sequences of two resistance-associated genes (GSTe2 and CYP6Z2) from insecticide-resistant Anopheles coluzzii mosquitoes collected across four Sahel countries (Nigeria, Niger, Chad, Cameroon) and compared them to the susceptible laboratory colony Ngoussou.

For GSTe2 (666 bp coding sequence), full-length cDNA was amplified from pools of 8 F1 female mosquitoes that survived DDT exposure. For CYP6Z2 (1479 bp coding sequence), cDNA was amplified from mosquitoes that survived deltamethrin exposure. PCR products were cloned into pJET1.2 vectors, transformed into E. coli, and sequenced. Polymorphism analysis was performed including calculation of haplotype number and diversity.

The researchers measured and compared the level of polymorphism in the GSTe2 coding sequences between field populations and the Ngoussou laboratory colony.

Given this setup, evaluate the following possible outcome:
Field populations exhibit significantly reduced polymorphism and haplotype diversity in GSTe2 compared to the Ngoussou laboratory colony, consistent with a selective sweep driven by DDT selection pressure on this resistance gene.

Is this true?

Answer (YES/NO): NO